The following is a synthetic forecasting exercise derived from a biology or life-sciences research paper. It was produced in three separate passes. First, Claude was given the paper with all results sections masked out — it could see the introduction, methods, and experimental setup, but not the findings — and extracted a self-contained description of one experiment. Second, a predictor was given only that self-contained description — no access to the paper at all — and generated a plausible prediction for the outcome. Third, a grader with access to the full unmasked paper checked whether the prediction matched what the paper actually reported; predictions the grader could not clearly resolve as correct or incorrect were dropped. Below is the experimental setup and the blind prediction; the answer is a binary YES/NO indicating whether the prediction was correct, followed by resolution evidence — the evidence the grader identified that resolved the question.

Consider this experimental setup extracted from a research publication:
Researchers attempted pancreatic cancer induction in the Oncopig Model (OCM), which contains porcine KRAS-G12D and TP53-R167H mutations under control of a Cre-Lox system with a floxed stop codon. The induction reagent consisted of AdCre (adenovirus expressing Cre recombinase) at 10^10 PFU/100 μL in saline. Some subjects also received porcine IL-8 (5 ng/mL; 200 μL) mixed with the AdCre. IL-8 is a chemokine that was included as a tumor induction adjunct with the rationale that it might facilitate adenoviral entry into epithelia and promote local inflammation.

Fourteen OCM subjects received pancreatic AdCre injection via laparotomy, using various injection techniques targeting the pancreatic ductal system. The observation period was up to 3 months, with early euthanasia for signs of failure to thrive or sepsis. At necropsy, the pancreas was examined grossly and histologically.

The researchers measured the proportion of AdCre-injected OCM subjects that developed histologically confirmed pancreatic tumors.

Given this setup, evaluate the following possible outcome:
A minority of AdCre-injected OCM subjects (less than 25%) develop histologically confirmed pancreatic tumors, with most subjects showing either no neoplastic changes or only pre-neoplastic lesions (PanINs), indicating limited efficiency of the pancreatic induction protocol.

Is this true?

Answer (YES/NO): NO